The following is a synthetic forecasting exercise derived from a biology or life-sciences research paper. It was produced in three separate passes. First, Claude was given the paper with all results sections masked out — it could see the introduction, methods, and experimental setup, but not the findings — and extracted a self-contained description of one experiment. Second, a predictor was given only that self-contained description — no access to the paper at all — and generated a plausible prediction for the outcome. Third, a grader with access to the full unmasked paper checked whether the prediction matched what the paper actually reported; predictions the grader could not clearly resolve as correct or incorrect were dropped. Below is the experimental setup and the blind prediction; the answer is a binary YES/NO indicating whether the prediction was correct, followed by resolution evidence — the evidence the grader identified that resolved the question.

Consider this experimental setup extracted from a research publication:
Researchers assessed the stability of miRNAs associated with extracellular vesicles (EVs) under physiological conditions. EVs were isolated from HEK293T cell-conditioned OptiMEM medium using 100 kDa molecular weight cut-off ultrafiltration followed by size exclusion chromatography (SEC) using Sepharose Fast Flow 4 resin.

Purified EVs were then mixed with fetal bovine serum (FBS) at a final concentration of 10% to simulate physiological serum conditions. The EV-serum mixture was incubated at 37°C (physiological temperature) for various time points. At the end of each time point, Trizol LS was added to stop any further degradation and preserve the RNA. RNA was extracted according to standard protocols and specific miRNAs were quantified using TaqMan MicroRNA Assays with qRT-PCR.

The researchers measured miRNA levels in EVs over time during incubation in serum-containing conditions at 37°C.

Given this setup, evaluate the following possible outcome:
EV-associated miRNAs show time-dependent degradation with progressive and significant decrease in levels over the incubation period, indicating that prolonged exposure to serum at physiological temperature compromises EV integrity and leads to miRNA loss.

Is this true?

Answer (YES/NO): NO